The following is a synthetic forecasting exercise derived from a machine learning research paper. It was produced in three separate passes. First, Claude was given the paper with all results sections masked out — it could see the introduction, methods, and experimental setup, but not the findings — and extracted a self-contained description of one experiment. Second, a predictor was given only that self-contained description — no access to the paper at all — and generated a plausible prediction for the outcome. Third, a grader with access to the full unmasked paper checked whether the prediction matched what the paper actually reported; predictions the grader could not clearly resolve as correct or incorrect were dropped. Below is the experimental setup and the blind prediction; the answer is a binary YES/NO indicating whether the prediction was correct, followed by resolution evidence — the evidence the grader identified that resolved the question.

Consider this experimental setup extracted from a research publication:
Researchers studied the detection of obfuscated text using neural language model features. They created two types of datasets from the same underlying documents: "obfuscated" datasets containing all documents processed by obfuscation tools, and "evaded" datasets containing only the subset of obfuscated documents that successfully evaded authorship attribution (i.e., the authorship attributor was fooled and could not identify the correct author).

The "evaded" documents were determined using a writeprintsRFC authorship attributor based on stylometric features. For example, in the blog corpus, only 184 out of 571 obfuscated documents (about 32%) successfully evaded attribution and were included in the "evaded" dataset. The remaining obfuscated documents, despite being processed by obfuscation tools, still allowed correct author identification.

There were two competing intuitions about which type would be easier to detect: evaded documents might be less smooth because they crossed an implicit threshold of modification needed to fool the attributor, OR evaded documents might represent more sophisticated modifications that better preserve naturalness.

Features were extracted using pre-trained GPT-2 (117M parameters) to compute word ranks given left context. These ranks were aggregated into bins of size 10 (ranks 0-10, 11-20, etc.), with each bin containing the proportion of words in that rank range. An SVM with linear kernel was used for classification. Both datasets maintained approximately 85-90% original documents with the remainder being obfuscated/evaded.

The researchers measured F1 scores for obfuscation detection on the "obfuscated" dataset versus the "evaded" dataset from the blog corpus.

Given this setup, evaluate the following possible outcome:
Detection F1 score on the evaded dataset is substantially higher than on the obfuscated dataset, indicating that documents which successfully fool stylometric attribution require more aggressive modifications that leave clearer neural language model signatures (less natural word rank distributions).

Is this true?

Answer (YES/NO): YES